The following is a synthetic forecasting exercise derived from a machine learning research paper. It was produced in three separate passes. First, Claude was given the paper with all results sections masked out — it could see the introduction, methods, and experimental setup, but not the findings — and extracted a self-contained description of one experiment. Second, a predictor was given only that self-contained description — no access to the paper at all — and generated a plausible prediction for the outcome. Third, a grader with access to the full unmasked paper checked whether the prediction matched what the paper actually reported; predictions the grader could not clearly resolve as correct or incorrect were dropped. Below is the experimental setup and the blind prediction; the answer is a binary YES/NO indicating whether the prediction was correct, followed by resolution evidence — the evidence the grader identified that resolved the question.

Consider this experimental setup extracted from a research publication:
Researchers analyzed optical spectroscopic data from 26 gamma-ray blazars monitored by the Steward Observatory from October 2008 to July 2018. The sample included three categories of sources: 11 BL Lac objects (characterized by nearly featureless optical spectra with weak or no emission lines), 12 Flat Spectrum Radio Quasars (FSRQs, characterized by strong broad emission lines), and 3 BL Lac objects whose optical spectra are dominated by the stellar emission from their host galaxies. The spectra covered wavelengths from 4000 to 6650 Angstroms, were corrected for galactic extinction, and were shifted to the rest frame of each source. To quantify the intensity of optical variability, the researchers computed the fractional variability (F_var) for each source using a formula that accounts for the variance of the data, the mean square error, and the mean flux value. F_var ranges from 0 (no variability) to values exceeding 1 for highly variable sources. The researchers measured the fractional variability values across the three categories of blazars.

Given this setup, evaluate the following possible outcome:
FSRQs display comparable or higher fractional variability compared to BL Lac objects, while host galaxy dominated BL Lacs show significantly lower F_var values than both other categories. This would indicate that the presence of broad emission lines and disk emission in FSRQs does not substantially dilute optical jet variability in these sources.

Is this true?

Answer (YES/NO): YES